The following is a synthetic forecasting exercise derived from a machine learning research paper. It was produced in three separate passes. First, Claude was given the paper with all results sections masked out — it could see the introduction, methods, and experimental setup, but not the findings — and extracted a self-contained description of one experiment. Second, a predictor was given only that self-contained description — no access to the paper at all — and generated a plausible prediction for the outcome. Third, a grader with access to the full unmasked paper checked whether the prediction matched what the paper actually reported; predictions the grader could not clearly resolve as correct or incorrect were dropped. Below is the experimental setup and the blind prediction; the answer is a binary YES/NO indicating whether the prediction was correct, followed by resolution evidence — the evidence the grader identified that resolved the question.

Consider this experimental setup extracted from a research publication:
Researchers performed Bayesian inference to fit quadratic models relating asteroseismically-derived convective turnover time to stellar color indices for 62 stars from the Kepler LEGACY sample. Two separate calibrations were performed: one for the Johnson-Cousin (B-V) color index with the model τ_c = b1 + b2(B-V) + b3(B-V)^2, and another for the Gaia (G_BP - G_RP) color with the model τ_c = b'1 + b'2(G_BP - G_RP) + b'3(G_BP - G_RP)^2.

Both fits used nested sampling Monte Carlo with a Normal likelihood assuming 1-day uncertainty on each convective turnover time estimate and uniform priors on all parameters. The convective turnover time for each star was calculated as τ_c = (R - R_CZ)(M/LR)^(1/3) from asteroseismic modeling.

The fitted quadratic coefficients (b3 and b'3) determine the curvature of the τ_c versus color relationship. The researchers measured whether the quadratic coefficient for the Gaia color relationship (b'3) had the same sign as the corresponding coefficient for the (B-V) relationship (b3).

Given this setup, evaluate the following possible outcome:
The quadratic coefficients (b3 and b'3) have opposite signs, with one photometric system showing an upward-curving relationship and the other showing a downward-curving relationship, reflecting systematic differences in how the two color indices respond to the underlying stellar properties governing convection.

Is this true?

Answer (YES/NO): NO